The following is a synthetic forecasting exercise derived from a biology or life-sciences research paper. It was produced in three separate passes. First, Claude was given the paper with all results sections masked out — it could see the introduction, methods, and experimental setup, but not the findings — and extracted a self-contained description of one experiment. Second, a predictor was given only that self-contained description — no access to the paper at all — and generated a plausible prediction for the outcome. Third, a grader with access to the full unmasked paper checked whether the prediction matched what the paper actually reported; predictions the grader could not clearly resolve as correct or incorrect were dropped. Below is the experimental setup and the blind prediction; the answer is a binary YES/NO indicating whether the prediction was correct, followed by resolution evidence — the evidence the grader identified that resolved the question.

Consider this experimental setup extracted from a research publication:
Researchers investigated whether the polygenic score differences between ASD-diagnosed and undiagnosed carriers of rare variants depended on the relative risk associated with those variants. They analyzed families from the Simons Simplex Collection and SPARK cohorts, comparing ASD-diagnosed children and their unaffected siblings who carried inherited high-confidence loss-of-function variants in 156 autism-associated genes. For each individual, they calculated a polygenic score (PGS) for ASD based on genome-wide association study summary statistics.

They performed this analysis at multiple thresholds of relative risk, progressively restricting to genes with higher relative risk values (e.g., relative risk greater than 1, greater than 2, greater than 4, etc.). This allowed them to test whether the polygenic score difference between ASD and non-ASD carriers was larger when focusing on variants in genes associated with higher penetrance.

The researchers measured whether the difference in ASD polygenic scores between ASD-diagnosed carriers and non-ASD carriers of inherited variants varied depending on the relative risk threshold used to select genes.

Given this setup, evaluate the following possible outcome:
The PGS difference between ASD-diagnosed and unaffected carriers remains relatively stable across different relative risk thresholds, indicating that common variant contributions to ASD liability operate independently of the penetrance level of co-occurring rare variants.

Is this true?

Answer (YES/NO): NO